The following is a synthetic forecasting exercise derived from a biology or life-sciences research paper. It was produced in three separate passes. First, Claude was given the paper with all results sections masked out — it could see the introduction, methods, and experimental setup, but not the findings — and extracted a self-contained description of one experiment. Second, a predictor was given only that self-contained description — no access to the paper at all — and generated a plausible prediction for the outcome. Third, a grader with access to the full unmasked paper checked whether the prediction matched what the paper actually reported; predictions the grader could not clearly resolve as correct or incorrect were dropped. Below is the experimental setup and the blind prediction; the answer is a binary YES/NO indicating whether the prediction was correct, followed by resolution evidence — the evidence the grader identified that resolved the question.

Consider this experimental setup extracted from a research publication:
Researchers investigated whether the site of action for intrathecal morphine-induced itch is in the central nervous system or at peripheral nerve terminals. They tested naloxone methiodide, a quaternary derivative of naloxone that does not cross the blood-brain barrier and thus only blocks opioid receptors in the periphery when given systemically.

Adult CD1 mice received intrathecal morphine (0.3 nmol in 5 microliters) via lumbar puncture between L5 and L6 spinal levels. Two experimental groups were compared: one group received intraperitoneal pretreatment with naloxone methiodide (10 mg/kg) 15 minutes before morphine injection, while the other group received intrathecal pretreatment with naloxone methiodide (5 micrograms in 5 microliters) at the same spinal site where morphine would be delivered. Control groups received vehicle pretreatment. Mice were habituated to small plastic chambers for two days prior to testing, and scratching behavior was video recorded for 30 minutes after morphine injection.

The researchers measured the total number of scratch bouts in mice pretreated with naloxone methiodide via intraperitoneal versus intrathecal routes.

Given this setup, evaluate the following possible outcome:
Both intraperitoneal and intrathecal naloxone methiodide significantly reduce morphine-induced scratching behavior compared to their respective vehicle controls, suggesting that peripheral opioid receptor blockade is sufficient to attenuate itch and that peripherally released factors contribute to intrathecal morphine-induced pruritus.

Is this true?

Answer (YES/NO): NO